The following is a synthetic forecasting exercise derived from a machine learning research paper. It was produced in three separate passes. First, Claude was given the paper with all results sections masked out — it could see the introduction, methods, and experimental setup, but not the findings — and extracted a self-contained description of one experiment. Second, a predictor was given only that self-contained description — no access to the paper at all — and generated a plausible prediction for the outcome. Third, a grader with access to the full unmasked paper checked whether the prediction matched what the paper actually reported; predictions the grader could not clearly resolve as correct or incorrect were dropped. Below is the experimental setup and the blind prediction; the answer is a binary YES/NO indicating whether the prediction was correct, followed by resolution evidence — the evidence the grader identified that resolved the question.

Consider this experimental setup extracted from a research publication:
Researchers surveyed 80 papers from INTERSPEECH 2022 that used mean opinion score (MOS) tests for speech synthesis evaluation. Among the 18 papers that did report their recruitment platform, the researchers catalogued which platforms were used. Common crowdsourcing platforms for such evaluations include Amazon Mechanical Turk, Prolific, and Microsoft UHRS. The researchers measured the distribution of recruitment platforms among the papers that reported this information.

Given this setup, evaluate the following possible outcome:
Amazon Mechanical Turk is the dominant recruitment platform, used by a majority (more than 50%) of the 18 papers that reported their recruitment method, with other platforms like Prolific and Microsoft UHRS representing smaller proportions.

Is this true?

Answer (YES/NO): YES